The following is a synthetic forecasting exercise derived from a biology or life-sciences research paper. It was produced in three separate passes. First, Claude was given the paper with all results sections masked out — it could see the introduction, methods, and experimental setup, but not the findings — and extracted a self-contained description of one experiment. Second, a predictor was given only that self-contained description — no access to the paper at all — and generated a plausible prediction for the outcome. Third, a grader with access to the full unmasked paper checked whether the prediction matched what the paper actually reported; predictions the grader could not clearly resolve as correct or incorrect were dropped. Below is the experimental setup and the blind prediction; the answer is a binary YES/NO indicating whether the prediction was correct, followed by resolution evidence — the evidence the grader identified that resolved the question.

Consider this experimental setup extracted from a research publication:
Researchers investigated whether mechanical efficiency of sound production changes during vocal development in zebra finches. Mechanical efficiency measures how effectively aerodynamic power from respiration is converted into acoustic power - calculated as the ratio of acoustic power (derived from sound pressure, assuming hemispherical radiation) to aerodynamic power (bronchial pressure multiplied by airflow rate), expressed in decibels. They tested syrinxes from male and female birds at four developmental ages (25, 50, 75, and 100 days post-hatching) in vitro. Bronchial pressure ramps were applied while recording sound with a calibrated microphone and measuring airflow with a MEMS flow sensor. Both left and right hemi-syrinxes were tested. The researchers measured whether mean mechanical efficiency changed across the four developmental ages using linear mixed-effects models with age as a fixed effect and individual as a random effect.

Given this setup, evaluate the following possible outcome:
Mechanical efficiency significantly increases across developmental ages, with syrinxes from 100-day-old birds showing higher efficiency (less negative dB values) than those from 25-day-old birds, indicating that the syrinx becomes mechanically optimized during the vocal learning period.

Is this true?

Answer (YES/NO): NO